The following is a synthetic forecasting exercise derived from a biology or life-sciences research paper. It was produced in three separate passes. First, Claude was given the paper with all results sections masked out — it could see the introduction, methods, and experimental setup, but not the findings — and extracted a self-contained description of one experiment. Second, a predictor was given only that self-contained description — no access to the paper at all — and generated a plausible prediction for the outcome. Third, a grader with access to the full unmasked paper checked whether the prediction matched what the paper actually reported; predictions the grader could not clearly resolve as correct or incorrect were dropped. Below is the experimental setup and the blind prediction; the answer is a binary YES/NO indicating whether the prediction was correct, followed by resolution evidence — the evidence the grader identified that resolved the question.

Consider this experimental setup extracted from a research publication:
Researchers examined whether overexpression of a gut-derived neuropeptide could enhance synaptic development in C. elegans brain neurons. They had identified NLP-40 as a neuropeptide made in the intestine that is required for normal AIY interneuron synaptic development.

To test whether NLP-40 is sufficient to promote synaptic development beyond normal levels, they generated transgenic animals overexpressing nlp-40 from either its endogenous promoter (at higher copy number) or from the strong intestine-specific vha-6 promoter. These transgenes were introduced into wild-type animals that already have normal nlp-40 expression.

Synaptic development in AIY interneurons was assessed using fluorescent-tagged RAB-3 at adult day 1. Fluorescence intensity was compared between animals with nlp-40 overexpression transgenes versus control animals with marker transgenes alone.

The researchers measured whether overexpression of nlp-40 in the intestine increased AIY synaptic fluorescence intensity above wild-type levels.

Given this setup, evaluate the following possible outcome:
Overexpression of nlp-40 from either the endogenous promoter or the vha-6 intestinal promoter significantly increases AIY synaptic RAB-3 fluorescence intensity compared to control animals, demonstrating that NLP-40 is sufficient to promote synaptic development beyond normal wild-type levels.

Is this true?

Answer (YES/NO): NO